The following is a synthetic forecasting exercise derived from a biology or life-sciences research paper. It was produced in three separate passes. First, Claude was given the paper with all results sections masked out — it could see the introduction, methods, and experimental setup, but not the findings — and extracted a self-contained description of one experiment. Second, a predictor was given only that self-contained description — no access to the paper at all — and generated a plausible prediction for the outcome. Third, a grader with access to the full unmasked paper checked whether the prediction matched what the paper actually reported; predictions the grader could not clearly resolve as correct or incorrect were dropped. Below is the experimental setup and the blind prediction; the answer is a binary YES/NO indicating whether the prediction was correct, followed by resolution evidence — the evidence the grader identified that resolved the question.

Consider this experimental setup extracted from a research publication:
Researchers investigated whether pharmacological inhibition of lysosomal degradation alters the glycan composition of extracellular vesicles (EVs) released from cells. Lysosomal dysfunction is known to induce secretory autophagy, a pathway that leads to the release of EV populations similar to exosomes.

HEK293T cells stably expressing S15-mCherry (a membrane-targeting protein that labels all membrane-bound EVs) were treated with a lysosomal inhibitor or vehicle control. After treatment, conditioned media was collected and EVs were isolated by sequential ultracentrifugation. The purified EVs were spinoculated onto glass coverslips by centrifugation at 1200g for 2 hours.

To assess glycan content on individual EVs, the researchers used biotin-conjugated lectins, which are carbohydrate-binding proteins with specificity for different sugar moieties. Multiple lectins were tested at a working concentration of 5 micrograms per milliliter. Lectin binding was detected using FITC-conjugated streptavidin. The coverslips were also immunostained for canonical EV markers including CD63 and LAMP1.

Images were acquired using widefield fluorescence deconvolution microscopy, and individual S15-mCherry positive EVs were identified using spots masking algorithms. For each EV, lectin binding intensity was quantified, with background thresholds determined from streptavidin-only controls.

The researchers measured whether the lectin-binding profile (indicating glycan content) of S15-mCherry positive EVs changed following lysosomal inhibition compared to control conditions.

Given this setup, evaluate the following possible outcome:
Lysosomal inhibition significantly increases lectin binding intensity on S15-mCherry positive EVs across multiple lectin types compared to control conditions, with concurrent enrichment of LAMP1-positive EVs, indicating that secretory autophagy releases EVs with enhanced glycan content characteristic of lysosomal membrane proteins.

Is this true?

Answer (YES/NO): NO